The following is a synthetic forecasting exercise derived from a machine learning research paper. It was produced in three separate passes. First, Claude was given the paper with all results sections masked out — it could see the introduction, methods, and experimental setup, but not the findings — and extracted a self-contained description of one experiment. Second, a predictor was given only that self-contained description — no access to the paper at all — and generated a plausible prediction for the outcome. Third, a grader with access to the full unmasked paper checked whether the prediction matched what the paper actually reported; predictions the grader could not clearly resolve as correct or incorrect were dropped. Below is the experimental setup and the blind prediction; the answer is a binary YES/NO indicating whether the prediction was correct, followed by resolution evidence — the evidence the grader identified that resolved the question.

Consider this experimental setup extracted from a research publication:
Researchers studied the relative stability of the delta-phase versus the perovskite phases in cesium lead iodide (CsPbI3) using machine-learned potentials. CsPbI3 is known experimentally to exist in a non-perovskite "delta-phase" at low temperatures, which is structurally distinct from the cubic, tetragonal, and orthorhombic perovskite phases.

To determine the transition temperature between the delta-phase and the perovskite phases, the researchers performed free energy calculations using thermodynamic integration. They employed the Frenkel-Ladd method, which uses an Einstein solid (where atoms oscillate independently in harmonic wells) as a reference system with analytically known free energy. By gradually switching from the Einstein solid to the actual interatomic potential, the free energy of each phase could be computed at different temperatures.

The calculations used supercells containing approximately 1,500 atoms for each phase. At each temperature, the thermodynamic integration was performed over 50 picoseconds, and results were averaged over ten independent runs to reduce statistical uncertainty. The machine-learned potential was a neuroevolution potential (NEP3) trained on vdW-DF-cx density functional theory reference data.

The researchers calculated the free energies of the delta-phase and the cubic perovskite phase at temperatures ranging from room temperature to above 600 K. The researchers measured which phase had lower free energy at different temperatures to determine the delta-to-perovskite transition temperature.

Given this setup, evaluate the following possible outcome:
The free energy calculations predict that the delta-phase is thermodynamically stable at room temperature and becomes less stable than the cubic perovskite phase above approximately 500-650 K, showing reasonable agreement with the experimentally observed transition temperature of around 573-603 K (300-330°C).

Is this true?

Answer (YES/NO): YES